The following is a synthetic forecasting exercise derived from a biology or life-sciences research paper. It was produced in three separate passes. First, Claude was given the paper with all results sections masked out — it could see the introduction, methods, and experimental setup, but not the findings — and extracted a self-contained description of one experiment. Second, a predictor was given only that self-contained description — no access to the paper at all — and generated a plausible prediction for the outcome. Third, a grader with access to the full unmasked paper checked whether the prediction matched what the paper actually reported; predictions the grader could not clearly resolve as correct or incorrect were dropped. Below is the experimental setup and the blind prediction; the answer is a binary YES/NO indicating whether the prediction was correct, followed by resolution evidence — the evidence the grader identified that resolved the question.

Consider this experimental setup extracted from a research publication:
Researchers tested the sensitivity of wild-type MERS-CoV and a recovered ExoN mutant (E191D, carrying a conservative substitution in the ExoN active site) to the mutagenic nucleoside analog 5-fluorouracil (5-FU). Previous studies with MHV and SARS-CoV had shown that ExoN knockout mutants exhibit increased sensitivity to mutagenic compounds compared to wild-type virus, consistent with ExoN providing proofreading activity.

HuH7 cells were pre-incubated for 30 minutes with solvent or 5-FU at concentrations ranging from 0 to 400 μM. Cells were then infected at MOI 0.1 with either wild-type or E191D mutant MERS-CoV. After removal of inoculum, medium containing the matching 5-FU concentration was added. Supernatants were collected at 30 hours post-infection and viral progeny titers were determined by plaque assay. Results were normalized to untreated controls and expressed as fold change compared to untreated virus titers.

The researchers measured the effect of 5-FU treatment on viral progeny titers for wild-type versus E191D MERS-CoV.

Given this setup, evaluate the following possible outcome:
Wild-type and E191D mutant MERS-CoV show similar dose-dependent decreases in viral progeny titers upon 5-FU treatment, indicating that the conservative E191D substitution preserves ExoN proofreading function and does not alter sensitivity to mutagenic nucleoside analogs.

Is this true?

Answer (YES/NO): NO